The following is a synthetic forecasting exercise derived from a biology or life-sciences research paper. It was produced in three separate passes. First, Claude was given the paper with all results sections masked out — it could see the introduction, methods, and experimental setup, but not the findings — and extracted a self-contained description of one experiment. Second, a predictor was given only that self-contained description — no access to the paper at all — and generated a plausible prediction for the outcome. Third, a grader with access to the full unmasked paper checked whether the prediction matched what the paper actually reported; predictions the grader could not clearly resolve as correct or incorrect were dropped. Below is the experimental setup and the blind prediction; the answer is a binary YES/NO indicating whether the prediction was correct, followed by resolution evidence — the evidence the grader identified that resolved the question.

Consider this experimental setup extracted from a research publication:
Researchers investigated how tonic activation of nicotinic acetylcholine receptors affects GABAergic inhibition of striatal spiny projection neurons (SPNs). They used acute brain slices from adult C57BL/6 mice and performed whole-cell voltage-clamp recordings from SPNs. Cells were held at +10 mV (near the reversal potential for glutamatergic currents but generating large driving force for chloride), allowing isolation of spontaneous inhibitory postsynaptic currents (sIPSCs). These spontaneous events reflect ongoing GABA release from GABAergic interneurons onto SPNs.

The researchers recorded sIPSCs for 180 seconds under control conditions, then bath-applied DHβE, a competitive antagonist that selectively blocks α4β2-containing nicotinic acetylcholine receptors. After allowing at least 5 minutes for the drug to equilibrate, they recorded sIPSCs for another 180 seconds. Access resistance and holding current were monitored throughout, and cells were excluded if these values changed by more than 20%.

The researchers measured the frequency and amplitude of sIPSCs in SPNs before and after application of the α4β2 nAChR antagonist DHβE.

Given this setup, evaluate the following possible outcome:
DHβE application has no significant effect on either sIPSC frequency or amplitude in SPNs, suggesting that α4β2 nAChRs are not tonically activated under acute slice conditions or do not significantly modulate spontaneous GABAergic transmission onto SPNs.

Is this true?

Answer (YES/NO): NO